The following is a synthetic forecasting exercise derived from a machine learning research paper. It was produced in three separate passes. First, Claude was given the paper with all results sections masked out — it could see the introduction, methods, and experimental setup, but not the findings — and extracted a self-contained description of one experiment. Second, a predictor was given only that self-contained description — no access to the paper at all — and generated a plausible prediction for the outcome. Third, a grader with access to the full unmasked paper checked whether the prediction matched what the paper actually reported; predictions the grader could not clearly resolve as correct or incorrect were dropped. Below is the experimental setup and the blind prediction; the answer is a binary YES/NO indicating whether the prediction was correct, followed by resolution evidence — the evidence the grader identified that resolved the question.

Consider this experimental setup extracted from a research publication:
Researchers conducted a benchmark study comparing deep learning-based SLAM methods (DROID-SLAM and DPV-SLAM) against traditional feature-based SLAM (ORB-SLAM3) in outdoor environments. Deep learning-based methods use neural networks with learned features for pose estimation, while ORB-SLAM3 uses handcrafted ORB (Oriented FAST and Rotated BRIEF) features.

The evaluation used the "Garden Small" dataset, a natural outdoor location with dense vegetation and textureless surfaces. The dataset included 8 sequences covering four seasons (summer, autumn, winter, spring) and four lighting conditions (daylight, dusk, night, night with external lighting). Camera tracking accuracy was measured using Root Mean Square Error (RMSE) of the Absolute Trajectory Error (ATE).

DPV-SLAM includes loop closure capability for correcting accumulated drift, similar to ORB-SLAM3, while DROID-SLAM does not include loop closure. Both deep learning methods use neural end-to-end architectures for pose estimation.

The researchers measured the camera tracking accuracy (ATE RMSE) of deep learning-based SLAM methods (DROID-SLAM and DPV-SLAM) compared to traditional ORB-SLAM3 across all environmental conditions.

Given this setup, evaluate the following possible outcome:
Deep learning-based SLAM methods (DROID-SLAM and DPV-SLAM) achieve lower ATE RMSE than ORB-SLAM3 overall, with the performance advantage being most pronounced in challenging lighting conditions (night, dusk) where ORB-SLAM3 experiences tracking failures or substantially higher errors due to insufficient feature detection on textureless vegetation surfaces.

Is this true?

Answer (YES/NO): YES